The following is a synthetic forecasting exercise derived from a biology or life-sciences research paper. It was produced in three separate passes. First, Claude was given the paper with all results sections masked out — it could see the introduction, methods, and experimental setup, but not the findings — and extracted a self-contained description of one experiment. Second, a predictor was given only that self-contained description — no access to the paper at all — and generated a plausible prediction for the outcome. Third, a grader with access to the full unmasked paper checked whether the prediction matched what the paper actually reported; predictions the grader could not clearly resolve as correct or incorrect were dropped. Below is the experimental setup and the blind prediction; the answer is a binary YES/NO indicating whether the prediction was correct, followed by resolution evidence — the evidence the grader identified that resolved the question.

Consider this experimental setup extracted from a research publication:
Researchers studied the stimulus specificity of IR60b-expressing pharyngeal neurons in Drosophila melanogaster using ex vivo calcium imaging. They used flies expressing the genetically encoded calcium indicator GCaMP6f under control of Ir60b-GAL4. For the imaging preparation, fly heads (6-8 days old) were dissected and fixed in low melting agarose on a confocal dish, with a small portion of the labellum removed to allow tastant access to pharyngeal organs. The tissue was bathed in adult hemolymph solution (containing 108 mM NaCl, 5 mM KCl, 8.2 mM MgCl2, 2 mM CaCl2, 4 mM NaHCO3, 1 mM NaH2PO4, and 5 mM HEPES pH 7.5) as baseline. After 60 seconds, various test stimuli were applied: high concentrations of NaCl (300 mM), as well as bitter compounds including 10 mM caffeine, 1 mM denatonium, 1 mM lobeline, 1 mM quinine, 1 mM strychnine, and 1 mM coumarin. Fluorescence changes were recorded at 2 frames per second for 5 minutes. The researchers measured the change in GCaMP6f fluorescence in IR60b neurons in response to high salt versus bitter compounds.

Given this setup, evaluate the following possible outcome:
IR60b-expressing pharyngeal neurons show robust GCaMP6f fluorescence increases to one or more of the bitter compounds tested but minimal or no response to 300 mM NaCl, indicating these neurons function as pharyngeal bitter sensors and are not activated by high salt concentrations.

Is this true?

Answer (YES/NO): NO